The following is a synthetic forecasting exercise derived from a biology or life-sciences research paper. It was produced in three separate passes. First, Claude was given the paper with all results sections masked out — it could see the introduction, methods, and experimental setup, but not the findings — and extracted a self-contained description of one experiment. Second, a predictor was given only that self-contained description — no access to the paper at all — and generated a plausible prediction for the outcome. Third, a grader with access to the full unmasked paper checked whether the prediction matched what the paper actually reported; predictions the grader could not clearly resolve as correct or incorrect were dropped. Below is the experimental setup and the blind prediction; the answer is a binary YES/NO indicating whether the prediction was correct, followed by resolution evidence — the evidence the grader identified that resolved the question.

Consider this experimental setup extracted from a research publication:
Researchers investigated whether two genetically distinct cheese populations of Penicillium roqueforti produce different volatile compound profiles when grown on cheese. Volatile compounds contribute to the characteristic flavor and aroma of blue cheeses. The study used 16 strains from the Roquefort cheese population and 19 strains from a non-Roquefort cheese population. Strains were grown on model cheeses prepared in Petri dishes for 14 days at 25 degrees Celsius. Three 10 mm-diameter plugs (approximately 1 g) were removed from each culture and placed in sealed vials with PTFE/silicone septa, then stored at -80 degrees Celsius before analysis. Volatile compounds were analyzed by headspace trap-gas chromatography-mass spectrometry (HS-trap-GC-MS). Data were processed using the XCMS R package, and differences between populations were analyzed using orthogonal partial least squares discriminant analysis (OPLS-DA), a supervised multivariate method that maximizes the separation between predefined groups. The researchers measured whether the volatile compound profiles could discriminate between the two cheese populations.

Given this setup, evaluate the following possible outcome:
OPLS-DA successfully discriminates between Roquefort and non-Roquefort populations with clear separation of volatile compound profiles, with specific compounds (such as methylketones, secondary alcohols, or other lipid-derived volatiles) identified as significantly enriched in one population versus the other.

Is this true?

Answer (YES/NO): YES